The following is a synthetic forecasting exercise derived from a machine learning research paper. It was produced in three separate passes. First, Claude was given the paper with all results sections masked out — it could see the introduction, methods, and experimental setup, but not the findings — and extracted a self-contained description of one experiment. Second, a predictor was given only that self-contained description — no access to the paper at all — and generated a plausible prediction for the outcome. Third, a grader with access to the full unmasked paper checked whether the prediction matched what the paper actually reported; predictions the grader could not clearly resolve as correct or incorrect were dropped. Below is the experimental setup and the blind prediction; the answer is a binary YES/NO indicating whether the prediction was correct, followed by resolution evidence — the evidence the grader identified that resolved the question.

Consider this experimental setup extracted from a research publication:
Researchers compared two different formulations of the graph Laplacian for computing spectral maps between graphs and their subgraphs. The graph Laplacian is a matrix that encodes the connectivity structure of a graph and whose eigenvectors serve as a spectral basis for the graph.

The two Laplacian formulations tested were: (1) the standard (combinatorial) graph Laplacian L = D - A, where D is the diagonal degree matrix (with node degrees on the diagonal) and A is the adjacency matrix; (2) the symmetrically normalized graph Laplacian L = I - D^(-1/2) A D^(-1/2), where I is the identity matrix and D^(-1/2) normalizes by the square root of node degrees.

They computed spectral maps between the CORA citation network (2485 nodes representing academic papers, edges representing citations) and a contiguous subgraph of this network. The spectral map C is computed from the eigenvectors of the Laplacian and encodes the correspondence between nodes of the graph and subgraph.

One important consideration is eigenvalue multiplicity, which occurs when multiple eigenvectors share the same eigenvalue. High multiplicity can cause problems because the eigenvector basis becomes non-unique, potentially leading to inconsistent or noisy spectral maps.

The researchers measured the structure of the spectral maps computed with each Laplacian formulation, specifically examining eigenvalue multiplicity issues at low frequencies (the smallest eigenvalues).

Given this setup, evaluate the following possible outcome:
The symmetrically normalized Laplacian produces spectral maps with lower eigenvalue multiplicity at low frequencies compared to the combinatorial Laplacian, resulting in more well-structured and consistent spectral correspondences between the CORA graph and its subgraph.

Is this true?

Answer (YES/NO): YES